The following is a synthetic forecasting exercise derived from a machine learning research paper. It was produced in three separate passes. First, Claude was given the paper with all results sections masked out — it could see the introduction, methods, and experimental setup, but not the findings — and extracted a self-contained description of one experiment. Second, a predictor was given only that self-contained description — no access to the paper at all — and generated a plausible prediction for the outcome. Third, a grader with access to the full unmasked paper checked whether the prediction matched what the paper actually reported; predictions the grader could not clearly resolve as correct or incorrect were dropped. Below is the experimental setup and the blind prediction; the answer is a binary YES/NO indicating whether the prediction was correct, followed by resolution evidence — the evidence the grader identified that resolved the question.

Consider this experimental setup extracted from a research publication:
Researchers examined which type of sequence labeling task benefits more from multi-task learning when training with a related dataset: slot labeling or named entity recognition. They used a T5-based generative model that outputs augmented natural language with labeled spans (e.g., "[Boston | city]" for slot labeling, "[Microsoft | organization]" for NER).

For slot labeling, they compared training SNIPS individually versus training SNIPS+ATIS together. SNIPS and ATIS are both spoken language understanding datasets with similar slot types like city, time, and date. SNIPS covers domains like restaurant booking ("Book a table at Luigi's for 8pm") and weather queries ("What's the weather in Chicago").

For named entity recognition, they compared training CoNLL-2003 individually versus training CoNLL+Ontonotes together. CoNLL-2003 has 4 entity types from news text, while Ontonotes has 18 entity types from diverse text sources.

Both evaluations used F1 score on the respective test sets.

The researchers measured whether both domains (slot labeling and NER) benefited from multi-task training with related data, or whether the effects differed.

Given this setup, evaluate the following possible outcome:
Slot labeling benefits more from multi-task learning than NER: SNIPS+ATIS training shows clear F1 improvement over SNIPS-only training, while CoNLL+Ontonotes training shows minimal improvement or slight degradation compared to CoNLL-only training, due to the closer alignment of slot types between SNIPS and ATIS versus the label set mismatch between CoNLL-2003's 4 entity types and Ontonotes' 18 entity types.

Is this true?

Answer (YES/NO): NO